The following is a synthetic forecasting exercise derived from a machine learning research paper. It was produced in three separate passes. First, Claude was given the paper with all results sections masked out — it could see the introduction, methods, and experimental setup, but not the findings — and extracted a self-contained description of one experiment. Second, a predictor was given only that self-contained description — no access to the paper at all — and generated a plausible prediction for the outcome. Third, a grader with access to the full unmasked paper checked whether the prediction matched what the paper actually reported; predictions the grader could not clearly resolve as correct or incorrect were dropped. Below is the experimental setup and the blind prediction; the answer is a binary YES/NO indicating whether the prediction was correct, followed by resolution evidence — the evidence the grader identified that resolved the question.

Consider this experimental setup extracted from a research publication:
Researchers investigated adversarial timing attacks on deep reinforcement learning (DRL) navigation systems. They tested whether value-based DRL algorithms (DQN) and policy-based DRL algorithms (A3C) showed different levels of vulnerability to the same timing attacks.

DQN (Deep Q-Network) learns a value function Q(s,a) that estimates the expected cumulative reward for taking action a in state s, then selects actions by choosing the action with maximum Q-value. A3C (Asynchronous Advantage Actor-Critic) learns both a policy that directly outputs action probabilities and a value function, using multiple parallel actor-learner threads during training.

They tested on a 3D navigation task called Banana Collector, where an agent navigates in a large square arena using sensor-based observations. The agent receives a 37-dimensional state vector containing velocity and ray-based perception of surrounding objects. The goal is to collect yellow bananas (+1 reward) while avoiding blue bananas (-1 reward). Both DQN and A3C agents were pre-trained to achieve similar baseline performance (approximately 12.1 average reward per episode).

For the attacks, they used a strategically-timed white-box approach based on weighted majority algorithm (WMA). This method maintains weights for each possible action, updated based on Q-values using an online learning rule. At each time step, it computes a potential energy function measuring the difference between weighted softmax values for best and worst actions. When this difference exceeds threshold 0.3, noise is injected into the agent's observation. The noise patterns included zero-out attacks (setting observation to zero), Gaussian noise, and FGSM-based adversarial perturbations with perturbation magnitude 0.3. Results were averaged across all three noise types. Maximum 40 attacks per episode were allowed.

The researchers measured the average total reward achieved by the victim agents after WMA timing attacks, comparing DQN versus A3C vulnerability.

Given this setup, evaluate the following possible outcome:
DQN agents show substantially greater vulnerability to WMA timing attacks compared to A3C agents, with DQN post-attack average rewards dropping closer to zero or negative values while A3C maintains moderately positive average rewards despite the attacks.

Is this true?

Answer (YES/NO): NO